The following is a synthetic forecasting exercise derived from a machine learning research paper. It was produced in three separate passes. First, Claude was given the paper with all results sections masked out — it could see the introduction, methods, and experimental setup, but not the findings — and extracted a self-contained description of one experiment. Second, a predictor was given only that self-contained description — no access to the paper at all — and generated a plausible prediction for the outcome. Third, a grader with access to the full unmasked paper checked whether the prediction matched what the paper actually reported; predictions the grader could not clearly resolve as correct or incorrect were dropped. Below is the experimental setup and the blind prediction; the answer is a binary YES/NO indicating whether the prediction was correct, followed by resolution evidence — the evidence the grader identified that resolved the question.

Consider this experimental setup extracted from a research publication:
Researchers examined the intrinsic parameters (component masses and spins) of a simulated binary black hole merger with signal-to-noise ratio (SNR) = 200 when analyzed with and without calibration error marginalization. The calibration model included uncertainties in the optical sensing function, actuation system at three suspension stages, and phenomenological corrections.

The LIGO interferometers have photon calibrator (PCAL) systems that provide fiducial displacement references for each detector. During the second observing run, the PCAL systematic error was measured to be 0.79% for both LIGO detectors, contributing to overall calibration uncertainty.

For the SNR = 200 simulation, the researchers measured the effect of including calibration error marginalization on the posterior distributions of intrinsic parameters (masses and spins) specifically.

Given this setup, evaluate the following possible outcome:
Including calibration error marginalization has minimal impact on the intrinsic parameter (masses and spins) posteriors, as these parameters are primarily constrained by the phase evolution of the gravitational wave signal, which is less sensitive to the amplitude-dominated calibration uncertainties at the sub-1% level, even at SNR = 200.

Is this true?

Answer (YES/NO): YES